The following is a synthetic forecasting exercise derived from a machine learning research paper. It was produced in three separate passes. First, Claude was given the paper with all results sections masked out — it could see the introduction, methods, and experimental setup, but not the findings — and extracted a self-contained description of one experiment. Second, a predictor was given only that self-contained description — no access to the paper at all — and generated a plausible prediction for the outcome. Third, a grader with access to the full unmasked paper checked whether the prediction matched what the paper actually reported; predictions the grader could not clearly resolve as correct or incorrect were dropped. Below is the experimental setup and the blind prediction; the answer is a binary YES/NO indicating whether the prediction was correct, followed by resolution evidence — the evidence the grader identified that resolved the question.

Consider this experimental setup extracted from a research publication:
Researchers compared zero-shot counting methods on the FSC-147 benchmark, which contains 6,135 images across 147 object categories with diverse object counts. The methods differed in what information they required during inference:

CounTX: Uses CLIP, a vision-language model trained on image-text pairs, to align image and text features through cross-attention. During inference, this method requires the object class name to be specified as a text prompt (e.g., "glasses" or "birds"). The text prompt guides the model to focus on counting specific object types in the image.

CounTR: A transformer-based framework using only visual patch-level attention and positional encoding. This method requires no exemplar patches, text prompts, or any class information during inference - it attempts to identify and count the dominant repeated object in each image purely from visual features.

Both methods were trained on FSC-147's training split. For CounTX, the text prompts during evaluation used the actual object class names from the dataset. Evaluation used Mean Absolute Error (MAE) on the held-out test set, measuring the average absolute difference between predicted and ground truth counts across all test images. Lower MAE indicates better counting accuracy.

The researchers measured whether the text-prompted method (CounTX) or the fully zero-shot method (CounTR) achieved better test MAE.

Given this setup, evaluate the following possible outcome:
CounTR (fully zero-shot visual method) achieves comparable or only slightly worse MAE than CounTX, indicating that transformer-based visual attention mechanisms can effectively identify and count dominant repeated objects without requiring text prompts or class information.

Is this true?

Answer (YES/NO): NO